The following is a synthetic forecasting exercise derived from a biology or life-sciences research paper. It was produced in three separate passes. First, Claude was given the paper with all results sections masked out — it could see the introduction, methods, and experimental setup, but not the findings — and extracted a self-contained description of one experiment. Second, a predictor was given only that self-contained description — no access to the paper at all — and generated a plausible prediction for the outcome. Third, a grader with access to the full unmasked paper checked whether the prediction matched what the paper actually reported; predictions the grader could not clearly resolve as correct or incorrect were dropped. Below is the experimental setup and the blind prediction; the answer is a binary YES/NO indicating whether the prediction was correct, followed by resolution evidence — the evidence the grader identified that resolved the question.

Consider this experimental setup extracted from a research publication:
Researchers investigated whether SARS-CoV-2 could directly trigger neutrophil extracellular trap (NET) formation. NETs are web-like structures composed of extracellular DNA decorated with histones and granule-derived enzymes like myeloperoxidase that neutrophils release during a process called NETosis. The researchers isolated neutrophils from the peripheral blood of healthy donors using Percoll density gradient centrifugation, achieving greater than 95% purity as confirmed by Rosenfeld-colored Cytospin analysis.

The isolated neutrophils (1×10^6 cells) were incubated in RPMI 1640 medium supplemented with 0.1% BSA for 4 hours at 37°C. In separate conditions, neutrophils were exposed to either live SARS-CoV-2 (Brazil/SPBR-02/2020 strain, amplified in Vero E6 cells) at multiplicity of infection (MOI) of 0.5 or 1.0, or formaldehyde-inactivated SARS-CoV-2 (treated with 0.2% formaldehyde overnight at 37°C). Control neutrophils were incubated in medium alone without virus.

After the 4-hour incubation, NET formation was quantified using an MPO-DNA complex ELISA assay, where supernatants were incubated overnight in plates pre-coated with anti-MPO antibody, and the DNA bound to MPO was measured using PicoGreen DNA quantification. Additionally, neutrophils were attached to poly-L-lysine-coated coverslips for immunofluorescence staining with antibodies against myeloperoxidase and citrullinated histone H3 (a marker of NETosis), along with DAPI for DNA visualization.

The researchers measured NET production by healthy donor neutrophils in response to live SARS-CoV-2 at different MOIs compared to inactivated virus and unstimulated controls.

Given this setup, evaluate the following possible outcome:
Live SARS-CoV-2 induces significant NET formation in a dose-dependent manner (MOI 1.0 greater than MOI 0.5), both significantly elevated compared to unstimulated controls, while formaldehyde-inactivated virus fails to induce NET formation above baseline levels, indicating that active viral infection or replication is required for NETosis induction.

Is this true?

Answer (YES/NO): YES